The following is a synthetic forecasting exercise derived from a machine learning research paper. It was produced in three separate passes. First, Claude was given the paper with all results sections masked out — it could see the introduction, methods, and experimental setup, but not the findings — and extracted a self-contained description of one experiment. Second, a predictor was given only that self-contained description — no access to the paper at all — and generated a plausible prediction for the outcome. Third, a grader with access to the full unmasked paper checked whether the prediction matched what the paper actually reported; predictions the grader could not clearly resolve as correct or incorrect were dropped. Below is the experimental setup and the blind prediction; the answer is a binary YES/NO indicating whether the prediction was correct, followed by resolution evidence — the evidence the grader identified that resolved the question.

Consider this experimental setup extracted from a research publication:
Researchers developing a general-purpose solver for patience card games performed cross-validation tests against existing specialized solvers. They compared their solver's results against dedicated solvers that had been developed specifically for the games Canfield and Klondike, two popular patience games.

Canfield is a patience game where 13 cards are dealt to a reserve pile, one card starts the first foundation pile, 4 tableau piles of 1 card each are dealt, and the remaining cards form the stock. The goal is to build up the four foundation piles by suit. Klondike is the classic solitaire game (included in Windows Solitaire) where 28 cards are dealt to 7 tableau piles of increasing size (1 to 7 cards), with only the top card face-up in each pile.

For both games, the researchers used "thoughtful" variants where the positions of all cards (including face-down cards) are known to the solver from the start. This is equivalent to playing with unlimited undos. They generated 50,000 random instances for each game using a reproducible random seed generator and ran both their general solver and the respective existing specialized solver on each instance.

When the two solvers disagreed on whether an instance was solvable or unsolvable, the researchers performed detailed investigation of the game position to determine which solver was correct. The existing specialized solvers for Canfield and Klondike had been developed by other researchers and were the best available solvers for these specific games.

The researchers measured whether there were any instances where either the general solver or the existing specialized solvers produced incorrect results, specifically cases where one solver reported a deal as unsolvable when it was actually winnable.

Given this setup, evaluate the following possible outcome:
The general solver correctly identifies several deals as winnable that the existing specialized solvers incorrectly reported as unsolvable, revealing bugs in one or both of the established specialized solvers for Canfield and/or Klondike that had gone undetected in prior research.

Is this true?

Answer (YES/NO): YES